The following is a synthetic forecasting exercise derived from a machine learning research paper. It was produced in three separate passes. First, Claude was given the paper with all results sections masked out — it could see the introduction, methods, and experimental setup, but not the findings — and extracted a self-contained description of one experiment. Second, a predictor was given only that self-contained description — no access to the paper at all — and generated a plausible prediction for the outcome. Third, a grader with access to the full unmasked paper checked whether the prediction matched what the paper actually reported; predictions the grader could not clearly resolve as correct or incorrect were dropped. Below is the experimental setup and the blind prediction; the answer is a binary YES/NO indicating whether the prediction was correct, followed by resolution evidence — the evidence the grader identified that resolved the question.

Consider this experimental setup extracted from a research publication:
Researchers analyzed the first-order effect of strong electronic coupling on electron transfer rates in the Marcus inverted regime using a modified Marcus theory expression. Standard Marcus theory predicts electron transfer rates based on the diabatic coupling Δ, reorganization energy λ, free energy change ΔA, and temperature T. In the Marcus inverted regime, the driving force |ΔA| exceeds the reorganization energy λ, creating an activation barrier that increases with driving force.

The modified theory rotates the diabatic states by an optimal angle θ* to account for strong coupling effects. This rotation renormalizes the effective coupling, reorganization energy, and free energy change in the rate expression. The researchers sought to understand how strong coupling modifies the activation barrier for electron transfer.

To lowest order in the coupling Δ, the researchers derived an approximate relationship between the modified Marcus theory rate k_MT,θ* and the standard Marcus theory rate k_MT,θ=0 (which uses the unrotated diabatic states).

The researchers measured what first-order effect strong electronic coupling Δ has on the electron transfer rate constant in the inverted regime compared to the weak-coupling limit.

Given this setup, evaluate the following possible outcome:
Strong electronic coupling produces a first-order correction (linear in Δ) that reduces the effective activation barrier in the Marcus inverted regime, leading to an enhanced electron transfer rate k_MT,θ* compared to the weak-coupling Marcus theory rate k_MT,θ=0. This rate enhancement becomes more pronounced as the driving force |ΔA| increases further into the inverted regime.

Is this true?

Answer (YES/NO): NO